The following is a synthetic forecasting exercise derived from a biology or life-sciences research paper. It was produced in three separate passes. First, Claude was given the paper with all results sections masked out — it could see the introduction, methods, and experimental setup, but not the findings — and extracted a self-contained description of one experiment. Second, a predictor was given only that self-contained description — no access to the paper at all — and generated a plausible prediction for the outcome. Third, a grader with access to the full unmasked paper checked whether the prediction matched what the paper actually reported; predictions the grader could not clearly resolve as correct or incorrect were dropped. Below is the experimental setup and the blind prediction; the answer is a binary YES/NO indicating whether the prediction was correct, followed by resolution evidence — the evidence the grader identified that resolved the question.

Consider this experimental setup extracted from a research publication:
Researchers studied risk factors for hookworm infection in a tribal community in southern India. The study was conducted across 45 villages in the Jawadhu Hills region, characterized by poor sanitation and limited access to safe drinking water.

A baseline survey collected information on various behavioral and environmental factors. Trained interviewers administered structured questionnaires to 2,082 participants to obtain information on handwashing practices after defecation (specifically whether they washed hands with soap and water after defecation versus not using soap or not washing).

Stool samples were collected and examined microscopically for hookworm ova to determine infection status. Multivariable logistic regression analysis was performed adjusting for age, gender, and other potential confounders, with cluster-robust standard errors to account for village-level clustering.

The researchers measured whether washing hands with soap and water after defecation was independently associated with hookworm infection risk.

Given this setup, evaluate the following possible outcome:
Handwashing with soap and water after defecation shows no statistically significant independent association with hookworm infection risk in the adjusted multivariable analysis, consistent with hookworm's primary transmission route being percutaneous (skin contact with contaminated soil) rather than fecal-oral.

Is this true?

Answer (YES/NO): YES